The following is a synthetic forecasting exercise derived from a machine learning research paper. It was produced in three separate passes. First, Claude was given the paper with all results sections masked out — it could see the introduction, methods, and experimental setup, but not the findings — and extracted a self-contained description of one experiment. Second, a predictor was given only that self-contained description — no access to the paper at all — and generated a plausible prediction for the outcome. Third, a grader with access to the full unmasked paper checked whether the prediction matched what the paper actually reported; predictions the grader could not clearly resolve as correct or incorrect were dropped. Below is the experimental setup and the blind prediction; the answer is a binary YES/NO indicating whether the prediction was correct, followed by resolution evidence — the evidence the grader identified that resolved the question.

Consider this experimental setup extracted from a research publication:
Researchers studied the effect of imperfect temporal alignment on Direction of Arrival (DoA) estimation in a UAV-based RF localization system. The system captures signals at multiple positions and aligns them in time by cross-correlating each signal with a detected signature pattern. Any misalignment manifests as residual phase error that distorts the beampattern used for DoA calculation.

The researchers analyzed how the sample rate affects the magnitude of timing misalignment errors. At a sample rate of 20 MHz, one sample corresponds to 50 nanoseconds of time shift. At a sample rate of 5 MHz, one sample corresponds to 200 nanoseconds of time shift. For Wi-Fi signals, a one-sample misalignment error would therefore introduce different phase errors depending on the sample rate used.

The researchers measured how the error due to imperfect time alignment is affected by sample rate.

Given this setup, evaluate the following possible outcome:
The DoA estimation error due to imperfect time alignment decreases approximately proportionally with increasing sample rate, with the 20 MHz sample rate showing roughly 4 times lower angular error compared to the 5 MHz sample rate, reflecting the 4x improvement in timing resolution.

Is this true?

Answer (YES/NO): NO